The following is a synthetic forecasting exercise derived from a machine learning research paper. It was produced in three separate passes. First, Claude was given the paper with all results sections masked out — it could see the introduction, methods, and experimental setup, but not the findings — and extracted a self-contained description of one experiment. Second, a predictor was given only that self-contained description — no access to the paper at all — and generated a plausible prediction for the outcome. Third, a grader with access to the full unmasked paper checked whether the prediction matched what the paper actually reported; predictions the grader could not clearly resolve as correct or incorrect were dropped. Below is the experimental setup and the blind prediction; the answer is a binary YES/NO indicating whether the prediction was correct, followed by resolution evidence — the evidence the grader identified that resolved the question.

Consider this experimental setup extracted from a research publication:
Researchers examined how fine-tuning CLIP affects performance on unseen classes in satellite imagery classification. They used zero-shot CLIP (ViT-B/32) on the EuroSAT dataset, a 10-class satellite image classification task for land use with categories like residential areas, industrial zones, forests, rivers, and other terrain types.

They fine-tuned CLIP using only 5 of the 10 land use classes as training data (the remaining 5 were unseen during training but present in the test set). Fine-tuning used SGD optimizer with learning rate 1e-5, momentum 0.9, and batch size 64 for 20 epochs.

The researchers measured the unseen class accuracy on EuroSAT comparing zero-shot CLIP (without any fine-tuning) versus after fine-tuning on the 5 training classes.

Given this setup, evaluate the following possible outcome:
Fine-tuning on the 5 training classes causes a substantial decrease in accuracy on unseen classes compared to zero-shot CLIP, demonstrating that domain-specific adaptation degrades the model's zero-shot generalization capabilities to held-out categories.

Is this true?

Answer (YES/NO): YES